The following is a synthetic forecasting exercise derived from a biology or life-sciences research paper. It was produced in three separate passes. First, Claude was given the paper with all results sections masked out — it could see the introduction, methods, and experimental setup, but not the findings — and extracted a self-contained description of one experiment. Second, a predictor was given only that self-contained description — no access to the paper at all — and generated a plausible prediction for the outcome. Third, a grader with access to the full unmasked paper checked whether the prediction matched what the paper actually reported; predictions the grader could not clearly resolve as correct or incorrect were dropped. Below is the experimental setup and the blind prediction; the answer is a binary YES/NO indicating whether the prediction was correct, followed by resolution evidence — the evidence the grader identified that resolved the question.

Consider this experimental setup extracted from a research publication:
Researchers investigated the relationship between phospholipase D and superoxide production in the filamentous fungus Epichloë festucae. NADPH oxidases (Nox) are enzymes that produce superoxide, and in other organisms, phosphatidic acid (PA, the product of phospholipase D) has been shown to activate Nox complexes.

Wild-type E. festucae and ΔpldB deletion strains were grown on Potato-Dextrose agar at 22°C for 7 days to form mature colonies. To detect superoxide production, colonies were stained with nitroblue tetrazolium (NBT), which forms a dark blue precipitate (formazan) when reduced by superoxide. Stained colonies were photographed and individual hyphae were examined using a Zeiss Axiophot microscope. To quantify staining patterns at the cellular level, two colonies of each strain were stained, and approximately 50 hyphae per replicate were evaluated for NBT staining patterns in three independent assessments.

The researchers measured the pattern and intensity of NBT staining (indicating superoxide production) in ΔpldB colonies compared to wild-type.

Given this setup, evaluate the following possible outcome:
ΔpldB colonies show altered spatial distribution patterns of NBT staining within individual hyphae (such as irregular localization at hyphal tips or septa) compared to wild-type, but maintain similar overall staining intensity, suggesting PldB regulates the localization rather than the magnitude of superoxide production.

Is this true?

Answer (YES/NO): NO